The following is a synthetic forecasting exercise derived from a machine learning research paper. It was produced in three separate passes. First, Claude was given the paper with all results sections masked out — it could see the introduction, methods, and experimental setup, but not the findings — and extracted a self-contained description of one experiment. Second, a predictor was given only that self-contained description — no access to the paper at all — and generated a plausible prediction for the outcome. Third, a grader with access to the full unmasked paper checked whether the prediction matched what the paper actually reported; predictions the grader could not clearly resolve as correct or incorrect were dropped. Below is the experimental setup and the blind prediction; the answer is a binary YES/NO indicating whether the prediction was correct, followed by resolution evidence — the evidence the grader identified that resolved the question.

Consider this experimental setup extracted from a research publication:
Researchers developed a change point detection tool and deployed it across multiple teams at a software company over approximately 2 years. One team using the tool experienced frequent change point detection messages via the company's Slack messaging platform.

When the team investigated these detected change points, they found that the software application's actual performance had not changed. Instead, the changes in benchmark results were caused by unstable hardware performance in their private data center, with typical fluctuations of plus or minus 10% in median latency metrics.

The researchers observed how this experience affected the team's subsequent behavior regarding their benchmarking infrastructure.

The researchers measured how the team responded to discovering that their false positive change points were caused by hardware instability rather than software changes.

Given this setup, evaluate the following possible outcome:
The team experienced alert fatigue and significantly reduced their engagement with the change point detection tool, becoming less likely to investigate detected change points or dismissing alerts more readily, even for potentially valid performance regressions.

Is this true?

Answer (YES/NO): NO